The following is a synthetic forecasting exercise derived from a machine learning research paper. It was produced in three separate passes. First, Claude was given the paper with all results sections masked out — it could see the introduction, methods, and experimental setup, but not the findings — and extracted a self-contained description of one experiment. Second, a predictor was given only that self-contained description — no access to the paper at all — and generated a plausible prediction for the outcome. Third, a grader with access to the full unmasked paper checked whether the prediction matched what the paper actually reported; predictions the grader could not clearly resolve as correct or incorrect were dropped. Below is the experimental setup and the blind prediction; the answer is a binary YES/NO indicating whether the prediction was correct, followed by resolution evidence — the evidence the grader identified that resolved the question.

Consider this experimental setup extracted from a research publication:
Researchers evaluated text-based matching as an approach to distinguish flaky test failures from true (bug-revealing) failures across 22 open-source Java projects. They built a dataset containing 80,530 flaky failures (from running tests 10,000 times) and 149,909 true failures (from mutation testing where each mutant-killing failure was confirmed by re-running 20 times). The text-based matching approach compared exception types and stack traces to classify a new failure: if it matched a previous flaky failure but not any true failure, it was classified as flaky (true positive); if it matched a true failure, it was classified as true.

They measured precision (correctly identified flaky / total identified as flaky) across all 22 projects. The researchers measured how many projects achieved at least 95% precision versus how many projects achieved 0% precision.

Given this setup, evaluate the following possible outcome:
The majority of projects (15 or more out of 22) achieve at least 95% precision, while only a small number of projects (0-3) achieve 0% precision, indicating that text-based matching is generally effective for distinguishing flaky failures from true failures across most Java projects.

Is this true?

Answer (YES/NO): NO